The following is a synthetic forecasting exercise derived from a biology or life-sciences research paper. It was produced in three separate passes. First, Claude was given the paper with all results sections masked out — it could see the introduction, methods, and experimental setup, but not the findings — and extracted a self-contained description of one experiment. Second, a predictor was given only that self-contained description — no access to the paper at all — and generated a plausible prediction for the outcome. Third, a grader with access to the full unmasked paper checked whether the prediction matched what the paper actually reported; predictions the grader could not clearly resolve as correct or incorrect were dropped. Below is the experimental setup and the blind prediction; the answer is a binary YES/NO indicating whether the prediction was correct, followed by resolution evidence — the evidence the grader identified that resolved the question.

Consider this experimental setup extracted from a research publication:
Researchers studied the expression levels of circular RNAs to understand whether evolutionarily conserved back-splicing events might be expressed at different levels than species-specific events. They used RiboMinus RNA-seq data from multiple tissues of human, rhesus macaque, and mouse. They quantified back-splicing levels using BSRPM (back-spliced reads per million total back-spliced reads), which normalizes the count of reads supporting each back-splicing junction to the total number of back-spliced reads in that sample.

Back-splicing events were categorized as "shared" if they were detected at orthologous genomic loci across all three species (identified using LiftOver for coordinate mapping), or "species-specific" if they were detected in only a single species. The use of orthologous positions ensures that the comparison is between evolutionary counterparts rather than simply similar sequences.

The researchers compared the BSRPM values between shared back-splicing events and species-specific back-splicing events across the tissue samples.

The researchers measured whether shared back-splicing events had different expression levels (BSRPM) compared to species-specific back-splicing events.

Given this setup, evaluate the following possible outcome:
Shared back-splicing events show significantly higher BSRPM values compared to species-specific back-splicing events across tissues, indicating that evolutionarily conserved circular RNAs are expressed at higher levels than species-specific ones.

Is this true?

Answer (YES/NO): YES